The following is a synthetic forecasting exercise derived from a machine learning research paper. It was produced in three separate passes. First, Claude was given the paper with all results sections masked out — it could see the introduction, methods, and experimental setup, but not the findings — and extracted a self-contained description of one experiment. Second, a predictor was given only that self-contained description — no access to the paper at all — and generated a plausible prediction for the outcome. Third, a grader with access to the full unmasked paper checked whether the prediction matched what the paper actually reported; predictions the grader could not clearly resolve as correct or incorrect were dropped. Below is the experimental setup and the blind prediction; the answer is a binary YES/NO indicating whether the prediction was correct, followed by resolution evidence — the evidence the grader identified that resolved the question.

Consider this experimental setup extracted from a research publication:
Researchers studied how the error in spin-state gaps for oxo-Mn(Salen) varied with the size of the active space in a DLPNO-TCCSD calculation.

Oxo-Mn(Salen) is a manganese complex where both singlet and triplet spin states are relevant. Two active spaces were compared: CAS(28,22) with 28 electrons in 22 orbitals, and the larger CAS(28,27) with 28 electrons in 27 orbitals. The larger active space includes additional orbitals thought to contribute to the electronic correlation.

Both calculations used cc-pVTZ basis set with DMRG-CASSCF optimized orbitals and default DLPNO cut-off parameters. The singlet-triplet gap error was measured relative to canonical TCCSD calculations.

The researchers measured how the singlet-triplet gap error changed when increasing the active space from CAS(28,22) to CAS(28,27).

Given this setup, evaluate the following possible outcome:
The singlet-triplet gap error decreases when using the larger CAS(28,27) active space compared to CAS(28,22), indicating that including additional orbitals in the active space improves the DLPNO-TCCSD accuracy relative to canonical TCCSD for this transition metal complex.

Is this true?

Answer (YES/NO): YES